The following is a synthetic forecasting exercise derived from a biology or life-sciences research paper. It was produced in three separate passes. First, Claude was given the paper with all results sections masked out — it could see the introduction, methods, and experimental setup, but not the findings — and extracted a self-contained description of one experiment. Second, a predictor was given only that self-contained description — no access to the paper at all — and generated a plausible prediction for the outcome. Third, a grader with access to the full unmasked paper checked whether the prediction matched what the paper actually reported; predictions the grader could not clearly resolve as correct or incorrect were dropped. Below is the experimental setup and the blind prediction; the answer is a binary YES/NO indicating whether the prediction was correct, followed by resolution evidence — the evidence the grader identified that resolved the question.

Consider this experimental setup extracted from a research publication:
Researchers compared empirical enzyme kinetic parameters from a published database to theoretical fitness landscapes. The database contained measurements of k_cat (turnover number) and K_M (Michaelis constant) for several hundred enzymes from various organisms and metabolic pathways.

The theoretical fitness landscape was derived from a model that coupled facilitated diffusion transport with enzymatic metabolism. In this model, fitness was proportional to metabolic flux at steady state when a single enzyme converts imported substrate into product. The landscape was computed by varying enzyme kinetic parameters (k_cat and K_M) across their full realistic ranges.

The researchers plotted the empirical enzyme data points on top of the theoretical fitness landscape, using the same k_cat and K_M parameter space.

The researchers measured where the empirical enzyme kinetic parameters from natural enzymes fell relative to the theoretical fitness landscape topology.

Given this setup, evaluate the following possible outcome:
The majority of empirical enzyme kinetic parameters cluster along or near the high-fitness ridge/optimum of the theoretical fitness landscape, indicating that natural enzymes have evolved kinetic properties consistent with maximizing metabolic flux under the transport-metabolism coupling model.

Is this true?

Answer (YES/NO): YES